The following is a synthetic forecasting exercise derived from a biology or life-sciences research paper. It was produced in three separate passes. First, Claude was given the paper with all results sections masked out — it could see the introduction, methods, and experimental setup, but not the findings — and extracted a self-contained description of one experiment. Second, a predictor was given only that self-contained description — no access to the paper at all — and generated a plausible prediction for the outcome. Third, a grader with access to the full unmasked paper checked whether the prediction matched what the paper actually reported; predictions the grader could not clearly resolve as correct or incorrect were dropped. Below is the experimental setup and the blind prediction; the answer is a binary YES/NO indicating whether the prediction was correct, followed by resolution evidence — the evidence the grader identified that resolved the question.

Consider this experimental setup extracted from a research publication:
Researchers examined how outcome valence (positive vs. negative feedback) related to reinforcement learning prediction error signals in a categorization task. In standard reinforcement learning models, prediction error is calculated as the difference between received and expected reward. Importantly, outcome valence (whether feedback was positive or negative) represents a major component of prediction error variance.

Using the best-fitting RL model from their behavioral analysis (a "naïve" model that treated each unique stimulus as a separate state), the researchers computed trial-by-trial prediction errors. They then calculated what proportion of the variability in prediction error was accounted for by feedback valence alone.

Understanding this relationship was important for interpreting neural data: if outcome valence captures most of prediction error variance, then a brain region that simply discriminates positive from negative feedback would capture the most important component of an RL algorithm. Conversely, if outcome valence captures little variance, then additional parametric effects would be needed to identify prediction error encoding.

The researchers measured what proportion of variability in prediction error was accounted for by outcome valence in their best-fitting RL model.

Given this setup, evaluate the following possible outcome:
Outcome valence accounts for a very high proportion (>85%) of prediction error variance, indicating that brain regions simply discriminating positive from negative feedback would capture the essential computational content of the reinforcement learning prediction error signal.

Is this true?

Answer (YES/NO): NO